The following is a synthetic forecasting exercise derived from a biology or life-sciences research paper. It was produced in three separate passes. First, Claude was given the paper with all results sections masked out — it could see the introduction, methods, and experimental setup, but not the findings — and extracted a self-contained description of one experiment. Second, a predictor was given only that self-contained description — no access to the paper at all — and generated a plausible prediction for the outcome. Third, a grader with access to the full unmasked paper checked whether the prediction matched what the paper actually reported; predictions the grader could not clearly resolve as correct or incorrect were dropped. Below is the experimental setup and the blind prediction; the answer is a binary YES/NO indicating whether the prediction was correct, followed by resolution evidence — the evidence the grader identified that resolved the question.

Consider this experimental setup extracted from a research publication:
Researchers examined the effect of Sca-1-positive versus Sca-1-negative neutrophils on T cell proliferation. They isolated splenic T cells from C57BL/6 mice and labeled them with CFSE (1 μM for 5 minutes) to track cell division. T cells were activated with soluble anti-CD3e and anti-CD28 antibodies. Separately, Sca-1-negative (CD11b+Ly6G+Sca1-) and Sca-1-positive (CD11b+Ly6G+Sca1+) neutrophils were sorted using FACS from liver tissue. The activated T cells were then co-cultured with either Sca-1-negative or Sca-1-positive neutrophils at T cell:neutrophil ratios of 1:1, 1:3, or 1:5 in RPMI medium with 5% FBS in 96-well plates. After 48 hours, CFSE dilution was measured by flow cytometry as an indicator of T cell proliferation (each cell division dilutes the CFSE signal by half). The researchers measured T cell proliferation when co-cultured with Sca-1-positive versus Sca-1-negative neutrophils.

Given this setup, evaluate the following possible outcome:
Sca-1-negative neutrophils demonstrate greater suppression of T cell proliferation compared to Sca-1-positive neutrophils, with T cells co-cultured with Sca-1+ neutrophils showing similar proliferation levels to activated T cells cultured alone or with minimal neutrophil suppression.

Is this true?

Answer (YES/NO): NO